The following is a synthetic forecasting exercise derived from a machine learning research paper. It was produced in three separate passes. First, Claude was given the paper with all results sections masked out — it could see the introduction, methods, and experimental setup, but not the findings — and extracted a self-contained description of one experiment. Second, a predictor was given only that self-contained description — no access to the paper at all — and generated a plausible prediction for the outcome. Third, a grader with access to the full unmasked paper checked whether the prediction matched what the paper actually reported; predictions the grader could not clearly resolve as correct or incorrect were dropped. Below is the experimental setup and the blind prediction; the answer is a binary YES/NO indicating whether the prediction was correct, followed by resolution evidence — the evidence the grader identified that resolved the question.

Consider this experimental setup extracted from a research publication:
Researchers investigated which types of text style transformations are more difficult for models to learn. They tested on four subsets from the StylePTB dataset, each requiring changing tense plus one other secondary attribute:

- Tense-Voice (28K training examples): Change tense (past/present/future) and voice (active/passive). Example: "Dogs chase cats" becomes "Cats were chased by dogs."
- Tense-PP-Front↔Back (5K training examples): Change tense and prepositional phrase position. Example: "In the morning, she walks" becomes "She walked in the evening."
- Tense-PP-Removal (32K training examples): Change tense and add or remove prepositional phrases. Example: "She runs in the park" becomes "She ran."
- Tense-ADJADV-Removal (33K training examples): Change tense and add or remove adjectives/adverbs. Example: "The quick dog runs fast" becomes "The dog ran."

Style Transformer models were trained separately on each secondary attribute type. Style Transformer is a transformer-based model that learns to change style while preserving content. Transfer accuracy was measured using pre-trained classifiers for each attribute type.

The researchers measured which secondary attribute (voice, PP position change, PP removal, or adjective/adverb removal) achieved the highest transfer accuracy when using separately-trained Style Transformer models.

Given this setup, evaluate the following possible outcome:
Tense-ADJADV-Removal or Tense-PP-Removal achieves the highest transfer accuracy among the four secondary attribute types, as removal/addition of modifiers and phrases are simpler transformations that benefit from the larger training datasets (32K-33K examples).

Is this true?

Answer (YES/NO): YES